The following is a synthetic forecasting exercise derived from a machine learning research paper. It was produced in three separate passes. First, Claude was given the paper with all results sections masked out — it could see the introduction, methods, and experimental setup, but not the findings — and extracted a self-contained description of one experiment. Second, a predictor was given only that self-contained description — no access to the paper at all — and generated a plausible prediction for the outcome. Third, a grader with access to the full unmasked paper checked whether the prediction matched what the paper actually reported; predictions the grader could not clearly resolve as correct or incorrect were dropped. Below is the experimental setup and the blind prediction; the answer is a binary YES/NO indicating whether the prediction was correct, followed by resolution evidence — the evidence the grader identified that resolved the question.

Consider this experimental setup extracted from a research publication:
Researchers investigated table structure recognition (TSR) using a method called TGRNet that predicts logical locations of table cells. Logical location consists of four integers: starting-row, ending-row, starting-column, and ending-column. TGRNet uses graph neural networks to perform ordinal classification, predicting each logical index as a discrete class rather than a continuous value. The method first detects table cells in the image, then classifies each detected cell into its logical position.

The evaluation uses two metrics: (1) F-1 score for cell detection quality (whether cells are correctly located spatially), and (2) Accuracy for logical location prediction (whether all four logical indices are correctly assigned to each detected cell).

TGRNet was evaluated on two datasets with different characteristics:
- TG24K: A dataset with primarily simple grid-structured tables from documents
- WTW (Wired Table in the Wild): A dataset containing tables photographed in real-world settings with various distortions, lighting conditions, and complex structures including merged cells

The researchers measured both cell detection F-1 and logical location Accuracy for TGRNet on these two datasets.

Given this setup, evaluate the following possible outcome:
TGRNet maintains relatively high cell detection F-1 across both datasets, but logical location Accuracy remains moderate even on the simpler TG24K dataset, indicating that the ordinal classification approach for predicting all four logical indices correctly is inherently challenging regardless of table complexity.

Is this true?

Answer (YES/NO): NO